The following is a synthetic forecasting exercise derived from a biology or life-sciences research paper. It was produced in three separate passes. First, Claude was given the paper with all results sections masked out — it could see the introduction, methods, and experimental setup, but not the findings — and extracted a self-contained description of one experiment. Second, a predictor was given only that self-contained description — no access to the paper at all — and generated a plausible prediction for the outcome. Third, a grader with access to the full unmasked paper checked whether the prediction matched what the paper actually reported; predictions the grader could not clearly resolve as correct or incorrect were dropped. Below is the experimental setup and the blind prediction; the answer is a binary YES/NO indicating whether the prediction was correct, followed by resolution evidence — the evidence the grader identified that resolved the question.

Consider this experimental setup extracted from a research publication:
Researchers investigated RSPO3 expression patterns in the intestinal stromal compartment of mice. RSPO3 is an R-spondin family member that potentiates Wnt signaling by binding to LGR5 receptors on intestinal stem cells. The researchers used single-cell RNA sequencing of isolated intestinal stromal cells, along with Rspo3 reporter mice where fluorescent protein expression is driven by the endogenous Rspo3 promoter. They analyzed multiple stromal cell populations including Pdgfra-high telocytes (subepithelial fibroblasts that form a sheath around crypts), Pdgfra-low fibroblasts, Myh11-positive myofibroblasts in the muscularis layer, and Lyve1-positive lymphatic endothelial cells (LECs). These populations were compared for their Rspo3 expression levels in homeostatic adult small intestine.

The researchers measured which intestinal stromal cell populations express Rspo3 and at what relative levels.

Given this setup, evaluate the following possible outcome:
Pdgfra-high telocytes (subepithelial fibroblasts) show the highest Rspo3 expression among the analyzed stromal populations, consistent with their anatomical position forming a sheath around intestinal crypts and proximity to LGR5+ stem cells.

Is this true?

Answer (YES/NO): NO